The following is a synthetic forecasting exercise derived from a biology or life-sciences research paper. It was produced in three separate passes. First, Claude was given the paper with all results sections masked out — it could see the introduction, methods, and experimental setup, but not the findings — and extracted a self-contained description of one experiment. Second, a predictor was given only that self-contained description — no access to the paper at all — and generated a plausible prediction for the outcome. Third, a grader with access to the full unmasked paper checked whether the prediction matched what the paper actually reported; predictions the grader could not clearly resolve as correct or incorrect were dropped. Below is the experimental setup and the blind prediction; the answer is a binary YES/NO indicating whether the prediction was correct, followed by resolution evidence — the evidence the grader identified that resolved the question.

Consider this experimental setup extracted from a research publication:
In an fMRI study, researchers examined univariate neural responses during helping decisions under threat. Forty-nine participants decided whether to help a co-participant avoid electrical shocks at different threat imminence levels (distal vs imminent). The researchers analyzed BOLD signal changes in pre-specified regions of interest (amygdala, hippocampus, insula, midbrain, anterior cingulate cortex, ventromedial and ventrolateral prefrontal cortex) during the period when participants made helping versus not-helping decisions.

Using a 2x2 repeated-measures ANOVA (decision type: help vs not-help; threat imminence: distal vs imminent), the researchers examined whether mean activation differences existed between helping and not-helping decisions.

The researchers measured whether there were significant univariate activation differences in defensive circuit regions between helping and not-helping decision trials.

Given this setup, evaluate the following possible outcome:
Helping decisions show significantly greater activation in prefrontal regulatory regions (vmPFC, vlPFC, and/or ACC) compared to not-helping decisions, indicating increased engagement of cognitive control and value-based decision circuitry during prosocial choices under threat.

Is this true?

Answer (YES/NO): NO